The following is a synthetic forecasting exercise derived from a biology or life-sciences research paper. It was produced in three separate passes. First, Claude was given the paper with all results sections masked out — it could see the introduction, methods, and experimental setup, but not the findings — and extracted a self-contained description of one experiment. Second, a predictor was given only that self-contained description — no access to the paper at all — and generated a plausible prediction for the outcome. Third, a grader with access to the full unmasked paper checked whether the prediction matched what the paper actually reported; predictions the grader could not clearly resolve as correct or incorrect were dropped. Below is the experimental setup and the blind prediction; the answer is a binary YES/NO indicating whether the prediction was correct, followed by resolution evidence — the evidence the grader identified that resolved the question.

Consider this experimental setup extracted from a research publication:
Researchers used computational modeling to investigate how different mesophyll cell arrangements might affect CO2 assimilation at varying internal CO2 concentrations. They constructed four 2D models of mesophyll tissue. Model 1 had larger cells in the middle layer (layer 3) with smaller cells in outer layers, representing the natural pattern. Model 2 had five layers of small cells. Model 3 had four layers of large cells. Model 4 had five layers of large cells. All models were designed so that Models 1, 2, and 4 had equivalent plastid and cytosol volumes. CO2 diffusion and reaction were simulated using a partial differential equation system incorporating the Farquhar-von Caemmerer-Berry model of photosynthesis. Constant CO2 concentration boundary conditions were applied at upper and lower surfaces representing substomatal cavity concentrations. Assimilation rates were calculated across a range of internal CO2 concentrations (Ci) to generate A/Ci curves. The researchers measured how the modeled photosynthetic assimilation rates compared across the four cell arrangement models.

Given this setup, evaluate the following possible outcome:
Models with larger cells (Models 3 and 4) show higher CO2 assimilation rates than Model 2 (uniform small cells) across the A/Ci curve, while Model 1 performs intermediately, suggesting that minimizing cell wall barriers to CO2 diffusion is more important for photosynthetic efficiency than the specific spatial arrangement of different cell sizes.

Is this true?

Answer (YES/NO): NO